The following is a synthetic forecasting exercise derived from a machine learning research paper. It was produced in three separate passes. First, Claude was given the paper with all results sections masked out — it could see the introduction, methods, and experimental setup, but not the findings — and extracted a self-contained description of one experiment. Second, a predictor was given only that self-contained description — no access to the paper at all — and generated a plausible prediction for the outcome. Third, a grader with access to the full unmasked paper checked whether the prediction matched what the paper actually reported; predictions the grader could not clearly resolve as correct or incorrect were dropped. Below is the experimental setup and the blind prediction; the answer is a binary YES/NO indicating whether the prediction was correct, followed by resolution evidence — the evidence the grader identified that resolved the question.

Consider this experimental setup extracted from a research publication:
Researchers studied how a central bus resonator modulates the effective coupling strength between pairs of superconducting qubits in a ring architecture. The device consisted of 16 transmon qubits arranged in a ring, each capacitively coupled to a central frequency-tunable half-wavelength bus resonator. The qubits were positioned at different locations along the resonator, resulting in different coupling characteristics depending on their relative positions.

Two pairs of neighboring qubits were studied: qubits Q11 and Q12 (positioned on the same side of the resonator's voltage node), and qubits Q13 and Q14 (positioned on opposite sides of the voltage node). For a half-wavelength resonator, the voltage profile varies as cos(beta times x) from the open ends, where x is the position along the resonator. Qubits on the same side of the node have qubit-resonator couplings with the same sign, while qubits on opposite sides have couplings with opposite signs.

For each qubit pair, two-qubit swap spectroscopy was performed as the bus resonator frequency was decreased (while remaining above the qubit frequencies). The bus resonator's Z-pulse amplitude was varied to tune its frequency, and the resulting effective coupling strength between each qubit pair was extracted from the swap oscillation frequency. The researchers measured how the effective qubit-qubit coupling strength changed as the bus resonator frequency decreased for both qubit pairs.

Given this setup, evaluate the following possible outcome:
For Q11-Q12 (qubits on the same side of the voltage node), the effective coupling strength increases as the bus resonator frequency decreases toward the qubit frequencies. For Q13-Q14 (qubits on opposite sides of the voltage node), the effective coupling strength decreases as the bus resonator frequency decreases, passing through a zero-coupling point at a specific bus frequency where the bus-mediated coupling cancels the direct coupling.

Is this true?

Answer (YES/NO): NO